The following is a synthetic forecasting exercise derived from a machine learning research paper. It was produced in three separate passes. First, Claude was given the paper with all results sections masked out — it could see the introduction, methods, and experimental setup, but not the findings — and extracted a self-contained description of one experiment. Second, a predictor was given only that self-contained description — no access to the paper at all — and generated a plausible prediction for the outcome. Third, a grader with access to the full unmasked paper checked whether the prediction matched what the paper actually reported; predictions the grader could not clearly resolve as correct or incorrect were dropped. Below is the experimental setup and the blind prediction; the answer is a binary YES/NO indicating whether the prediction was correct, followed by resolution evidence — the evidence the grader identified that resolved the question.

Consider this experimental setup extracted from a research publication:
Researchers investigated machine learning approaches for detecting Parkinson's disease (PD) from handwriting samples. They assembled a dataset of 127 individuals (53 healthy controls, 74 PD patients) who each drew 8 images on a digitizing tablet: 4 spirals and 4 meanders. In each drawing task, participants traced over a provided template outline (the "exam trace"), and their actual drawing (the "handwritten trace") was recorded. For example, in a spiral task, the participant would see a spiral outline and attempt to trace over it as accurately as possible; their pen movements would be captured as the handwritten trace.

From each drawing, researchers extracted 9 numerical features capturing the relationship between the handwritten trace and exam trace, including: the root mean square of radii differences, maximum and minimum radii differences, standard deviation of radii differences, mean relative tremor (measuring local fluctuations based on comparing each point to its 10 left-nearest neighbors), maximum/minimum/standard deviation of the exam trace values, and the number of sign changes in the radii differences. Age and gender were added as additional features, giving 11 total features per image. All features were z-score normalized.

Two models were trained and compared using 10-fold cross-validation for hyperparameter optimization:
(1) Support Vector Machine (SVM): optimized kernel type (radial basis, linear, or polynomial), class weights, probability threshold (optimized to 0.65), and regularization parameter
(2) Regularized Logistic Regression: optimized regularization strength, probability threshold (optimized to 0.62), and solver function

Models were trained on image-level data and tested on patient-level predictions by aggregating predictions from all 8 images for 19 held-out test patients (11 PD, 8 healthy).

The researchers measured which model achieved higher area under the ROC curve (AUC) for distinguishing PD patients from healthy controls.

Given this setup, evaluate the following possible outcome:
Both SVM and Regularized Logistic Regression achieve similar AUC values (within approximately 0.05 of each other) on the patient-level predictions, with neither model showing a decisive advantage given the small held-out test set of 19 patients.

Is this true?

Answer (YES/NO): YES